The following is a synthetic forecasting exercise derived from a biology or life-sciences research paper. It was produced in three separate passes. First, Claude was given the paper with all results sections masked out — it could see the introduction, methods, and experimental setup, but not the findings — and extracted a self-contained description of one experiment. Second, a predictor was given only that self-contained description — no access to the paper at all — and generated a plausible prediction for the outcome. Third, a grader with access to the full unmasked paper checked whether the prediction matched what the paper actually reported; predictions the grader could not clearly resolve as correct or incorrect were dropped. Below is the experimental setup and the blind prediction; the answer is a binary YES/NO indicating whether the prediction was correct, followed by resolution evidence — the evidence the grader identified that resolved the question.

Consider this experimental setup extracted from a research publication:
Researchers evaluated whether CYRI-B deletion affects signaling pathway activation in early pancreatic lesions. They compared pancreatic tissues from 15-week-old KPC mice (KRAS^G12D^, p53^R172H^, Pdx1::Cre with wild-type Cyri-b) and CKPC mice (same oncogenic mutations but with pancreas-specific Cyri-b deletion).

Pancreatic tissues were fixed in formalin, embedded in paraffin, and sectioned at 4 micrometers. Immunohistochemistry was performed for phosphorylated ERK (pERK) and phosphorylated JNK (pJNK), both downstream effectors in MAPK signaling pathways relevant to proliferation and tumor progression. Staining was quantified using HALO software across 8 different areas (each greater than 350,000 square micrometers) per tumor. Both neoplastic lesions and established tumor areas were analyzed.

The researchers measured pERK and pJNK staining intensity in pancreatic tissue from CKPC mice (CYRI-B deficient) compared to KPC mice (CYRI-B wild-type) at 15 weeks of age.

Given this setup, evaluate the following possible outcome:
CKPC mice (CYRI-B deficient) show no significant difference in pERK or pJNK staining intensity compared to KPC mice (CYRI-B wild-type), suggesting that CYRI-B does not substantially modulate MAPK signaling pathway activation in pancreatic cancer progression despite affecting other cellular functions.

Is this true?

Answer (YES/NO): NO